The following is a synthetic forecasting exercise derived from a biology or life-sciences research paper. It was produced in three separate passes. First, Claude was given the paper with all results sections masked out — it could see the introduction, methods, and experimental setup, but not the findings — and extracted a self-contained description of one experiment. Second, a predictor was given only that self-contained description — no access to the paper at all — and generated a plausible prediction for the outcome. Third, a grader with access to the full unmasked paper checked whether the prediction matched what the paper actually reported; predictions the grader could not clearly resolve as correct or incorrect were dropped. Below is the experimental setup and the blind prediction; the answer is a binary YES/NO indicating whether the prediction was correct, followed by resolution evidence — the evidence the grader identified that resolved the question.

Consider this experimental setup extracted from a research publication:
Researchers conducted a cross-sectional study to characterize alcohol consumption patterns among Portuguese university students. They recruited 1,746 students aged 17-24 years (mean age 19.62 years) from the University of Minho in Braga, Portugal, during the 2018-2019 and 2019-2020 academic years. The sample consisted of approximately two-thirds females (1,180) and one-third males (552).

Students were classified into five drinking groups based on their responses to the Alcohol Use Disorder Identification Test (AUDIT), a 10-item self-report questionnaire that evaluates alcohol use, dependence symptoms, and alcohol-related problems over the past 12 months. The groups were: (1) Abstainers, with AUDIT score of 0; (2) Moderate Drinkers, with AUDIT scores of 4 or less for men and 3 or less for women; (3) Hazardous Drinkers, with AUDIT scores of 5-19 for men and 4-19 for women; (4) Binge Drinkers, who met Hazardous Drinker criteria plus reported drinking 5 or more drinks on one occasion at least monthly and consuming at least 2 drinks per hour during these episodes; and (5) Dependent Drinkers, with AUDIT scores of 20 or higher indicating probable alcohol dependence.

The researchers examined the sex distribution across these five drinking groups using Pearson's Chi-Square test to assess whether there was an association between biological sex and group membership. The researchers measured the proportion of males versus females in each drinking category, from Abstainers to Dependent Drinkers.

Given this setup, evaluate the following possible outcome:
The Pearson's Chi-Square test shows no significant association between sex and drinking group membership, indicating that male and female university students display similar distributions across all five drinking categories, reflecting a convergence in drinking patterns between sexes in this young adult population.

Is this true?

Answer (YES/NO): NO